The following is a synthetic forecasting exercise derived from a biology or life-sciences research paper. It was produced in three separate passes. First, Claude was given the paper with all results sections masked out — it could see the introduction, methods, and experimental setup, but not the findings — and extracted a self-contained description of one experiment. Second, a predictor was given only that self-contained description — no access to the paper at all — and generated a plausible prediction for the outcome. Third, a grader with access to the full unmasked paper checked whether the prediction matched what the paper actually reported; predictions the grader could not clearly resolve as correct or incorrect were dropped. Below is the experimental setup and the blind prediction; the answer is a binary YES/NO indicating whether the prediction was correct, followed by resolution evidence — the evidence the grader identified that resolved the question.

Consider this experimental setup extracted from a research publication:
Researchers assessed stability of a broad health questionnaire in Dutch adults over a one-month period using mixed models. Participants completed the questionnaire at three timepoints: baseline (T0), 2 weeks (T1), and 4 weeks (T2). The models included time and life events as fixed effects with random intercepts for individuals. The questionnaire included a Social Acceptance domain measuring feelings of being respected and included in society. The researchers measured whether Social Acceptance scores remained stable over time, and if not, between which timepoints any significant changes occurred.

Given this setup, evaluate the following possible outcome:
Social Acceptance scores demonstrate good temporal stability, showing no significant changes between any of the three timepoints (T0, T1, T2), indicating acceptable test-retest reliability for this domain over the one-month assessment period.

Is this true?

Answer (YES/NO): NO